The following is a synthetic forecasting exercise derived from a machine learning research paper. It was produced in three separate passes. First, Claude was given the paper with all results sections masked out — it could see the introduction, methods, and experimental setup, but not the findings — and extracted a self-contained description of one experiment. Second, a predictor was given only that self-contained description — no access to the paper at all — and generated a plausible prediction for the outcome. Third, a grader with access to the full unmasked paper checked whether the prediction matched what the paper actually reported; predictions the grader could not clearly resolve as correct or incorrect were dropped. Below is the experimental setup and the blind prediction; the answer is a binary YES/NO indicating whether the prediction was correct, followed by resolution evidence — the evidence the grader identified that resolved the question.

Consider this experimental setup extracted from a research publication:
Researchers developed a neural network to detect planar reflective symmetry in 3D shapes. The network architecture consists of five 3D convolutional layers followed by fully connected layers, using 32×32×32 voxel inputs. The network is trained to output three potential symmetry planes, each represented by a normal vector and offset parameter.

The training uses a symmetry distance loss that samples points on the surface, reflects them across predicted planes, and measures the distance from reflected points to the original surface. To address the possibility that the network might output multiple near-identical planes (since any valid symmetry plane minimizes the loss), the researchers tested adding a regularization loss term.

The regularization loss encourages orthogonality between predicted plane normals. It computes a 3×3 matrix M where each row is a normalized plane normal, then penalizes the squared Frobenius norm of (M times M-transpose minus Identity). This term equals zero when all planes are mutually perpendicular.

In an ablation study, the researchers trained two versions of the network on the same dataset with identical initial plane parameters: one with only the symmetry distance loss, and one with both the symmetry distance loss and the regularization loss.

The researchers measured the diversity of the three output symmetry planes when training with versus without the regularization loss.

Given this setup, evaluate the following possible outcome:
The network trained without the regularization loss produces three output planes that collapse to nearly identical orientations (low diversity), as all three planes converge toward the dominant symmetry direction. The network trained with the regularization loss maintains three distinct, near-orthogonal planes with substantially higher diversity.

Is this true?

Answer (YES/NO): YES